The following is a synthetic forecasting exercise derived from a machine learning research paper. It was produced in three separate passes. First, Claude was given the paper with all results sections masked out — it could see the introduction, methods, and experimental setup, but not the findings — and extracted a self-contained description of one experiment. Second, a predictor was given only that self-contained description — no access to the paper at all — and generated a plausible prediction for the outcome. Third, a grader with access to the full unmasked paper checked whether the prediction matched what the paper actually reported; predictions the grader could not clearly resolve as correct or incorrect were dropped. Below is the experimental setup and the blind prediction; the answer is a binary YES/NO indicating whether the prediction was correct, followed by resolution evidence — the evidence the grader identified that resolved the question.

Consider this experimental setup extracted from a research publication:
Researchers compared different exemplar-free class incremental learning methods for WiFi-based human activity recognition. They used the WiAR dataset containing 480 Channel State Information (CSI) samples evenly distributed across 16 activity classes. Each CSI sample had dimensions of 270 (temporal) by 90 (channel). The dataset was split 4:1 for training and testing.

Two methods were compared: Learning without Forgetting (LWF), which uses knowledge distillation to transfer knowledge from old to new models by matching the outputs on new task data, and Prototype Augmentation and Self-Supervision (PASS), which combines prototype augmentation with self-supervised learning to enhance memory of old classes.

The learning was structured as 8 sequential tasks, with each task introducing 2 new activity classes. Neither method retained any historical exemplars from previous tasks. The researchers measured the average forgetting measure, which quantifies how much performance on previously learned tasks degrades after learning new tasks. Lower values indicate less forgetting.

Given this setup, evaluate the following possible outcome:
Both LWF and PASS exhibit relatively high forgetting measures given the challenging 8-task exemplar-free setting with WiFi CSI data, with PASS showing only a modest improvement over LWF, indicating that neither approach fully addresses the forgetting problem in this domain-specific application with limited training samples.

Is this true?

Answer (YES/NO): YES